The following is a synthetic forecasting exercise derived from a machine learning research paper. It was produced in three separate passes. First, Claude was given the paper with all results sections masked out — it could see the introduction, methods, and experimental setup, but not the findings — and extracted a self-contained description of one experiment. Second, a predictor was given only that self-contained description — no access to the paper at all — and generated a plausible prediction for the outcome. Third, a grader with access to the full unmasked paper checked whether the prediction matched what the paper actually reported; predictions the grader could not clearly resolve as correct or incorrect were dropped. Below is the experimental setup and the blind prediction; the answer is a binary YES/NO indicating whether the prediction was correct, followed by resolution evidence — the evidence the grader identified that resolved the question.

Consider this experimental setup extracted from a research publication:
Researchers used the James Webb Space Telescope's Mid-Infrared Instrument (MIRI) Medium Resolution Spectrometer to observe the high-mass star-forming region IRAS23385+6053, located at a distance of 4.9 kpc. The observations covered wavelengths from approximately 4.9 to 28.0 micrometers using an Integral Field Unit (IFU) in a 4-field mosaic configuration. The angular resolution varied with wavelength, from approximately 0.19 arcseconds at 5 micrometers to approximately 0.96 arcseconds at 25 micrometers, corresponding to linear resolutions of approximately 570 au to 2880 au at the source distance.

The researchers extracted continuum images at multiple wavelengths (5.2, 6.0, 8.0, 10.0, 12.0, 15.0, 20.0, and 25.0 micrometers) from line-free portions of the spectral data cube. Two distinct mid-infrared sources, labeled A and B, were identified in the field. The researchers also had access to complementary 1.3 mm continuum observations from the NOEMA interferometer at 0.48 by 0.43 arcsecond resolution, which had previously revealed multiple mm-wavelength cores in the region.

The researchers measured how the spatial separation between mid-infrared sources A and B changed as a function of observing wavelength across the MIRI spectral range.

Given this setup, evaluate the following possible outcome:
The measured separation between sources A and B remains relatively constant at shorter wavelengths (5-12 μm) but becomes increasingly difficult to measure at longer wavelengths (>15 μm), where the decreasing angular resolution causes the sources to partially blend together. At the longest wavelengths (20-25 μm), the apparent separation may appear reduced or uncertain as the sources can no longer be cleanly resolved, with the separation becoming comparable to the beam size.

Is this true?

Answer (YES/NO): NO